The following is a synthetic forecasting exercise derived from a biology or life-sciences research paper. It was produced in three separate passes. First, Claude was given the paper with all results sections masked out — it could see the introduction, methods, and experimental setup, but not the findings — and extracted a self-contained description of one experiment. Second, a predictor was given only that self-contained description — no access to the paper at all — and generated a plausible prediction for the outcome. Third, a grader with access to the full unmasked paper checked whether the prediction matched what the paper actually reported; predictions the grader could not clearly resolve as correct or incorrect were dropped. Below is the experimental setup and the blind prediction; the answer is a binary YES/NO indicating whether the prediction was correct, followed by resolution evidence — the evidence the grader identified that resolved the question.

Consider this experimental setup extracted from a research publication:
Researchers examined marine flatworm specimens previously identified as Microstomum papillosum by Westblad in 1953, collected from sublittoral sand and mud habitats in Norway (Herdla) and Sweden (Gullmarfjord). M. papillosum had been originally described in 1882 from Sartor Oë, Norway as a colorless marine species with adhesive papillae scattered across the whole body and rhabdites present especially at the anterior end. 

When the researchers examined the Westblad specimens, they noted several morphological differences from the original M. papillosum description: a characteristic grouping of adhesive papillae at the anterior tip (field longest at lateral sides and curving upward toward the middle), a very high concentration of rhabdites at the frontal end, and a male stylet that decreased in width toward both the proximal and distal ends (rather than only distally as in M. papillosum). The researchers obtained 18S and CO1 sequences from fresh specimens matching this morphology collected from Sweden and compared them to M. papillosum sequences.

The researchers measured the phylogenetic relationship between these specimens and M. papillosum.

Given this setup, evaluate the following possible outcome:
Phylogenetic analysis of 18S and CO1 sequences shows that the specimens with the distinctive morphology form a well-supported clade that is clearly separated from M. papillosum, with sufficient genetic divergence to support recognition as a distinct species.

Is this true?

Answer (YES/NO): YES